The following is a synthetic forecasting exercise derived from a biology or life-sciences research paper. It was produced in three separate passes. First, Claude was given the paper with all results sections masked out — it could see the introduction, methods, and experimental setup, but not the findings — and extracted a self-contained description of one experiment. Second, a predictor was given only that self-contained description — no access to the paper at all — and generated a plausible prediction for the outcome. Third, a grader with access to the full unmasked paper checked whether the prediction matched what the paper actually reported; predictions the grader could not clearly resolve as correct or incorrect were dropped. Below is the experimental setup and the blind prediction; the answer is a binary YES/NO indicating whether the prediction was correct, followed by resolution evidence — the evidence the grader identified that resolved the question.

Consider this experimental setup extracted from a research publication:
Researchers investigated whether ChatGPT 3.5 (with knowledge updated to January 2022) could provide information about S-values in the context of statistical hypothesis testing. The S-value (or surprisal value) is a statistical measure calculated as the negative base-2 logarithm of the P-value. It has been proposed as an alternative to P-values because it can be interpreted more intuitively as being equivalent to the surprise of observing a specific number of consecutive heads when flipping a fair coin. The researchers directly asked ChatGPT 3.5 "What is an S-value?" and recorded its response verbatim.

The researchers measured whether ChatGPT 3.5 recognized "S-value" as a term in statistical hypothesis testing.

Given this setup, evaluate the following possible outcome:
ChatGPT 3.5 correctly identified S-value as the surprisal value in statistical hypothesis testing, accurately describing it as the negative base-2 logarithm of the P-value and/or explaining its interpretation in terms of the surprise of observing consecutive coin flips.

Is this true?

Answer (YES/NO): NO